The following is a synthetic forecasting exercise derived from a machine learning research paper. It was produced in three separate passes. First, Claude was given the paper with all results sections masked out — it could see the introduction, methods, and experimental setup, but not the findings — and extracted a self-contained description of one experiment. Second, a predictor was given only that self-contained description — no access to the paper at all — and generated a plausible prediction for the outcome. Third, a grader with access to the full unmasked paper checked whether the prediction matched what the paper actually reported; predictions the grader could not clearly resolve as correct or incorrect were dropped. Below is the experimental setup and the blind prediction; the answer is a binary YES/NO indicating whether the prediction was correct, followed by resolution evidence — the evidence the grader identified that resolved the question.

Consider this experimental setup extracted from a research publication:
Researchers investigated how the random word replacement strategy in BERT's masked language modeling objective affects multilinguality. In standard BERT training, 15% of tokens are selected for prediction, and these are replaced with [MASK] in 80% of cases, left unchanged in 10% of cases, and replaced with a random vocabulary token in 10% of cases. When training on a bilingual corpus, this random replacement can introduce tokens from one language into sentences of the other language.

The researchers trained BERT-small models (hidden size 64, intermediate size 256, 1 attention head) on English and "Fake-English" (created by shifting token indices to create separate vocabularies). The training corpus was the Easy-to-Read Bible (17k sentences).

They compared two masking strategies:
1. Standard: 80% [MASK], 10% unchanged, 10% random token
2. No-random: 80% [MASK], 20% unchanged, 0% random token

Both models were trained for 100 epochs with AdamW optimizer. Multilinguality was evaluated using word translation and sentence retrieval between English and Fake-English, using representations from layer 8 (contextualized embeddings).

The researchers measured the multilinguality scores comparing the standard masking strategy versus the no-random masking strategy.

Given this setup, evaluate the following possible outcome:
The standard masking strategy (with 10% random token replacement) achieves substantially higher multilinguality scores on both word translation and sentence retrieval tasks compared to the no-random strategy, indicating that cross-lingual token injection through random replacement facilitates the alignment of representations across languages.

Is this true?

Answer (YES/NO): NO